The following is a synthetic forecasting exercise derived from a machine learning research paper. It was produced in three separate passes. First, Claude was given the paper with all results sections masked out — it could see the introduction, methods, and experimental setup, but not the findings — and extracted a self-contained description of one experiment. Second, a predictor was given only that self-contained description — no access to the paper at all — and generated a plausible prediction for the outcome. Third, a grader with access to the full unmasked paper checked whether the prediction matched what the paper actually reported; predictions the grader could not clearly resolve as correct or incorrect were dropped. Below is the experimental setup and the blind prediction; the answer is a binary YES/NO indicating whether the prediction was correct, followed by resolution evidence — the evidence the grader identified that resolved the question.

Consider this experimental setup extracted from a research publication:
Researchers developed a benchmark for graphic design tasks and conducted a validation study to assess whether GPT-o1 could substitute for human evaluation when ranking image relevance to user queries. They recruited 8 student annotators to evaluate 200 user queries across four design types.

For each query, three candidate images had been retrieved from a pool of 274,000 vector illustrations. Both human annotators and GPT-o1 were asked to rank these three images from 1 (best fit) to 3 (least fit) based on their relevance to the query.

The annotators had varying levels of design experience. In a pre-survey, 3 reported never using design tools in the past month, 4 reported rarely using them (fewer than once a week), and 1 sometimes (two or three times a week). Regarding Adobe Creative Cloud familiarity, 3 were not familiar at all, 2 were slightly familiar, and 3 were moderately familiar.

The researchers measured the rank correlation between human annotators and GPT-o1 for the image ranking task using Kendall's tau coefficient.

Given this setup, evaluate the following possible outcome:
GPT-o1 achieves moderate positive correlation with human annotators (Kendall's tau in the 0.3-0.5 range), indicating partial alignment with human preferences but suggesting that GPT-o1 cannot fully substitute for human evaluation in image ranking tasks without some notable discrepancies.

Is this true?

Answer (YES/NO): NO